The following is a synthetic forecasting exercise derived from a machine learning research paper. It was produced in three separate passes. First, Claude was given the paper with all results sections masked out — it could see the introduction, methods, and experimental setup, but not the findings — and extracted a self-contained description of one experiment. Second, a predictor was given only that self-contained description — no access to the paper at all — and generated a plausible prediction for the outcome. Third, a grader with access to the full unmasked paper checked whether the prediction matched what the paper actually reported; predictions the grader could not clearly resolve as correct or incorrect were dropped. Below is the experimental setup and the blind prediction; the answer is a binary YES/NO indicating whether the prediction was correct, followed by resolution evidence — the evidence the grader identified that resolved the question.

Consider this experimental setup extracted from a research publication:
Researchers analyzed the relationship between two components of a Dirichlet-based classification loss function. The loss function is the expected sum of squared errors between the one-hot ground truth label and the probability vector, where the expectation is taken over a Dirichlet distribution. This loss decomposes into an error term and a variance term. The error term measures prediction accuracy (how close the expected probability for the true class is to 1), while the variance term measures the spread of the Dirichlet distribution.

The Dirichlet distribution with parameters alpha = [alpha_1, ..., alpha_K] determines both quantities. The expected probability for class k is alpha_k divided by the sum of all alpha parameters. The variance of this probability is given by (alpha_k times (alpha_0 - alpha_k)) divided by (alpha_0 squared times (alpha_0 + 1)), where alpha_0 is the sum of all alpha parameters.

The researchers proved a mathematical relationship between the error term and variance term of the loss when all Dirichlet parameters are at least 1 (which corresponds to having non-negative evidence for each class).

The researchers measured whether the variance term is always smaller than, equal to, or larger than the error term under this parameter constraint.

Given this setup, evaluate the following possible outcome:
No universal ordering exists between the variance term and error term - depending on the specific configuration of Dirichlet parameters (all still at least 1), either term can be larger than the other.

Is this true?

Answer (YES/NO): NO